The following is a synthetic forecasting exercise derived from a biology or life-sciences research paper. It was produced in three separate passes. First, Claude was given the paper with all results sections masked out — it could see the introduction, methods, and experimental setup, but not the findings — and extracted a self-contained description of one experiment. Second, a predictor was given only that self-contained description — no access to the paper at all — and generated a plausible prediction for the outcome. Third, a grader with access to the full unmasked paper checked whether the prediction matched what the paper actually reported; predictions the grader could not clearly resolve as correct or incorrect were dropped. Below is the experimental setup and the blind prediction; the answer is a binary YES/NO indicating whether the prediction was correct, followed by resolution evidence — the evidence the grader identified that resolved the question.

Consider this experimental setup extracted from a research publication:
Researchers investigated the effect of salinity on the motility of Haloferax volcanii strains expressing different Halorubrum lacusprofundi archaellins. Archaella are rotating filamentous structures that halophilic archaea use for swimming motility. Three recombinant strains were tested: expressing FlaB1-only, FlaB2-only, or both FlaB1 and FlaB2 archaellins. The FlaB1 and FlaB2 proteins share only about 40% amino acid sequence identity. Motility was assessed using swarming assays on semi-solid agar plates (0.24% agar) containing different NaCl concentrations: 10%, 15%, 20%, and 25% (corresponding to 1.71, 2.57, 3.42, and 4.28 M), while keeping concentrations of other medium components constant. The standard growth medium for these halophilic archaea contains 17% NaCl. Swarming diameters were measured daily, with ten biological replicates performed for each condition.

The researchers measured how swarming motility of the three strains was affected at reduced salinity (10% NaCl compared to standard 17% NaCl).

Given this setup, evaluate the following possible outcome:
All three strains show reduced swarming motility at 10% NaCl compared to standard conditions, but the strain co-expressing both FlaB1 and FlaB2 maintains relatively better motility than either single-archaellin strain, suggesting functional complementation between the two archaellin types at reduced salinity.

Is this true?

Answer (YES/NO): YES